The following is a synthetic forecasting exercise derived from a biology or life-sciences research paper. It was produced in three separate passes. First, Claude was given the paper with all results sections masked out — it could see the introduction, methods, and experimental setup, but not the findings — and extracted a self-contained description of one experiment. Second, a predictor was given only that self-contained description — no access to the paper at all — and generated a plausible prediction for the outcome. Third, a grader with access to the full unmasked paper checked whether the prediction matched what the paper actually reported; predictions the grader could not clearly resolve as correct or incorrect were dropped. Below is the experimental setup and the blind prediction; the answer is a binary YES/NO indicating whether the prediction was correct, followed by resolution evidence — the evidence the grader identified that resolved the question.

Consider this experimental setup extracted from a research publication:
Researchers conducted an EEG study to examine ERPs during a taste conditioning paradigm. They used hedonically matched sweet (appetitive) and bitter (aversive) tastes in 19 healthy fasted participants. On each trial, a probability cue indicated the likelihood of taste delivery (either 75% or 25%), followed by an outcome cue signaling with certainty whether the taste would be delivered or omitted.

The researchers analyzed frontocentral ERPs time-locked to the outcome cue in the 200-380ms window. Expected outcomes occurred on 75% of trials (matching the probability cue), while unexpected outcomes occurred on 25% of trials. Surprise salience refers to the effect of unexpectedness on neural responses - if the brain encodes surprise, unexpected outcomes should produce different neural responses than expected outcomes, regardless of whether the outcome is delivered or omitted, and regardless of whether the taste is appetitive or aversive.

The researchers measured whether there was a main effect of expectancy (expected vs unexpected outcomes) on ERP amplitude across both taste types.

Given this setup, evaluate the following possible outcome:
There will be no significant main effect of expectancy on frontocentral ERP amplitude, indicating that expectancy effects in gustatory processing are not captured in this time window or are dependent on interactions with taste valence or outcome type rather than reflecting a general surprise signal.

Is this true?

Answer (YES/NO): NO